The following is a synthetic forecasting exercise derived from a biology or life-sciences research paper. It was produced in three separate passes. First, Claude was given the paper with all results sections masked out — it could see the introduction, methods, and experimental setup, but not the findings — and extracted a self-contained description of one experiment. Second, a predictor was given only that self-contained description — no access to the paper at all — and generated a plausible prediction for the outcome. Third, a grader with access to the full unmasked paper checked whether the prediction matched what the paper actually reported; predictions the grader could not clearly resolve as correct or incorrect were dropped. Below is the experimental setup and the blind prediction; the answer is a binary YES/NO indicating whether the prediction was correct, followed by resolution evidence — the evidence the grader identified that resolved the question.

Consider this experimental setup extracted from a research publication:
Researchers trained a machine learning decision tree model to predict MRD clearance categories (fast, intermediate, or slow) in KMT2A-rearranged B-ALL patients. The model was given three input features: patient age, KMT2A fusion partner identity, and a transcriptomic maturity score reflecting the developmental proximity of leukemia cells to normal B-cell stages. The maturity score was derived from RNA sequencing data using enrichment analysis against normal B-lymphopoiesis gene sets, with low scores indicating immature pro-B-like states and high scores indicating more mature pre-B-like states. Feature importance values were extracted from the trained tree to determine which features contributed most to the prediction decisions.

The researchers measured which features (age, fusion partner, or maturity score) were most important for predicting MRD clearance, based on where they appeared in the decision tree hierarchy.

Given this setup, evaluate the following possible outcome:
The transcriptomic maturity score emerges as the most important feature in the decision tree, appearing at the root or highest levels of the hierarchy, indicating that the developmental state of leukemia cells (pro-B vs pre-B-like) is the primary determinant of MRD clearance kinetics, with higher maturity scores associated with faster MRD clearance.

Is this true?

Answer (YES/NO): YES